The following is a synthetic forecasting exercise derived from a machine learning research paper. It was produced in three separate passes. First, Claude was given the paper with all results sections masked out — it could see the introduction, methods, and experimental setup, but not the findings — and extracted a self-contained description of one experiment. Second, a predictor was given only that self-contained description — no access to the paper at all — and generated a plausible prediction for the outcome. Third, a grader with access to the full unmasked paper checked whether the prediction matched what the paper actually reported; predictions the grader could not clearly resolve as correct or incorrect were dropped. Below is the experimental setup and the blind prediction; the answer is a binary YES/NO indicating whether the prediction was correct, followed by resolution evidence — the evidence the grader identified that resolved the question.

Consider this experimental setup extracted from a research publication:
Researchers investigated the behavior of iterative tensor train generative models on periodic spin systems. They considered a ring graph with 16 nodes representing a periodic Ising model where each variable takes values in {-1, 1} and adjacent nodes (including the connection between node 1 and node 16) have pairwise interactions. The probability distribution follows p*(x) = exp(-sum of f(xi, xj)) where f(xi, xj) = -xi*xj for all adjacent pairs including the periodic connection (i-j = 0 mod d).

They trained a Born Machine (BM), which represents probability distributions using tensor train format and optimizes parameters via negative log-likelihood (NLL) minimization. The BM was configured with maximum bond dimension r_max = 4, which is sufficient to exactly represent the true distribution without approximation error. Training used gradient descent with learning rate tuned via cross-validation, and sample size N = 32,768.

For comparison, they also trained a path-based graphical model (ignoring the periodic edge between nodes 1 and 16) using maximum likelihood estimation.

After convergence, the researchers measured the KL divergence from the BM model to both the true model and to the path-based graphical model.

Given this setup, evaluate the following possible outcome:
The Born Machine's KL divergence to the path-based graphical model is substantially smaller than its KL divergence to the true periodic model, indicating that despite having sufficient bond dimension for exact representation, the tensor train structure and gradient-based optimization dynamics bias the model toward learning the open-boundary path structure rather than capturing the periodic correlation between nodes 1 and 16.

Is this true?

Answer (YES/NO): YES